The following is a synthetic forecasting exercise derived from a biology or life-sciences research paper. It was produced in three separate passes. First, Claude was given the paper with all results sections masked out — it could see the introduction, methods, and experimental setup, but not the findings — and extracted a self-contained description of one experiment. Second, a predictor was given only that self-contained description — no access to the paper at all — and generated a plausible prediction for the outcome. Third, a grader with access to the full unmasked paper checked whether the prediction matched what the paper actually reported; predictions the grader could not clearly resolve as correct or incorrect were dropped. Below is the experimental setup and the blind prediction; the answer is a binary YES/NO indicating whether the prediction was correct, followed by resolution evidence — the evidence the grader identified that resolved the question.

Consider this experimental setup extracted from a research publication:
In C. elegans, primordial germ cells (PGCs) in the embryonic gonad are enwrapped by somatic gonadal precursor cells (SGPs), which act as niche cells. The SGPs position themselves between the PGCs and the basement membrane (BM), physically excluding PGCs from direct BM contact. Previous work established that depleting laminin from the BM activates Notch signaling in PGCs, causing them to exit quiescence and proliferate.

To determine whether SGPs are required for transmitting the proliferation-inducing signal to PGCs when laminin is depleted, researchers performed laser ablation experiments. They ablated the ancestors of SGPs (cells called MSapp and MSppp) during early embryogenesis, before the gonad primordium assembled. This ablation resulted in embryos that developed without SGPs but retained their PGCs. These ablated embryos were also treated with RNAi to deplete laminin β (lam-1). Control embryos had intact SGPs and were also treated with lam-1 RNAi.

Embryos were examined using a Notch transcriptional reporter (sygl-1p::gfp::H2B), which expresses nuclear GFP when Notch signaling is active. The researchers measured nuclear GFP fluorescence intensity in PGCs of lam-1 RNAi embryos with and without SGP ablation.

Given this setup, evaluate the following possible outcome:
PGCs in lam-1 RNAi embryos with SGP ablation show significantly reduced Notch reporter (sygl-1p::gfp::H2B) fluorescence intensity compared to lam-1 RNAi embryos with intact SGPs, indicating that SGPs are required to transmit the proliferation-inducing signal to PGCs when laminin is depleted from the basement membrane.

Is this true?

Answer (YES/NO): YES